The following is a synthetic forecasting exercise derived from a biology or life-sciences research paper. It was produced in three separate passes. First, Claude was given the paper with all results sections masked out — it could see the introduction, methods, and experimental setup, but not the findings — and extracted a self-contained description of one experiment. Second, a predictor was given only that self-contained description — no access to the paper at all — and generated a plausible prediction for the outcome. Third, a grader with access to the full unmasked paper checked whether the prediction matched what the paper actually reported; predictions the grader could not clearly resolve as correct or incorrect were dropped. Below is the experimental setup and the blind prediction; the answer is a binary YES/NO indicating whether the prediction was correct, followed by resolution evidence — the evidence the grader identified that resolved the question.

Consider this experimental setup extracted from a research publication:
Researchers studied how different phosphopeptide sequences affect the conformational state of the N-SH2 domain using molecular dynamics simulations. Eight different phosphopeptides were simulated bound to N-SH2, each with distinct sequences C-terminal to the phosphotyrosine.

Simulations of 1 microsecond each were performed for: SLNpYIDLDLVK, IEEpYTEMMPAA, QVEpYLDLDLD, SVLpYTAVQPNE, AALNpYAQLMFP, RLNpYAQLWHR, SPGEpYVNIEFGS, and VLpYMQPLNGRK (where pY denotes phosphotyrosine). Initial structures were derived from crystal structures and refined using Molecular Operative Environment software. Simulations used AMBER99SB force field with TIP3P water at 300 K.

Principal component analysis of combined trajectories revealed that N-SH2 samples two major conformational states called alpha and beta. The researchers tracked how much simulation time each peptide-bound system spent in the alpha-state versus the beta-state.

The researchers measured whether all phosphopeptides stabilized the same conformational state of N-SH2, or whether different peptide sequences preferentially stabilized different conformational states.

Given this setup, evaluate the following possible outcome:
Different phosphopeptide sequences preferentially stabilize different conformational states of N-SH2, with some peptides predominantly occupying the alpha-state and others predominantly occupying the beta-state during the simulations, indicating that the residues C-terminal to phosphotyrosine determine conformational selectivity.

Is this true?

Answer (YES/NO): YES